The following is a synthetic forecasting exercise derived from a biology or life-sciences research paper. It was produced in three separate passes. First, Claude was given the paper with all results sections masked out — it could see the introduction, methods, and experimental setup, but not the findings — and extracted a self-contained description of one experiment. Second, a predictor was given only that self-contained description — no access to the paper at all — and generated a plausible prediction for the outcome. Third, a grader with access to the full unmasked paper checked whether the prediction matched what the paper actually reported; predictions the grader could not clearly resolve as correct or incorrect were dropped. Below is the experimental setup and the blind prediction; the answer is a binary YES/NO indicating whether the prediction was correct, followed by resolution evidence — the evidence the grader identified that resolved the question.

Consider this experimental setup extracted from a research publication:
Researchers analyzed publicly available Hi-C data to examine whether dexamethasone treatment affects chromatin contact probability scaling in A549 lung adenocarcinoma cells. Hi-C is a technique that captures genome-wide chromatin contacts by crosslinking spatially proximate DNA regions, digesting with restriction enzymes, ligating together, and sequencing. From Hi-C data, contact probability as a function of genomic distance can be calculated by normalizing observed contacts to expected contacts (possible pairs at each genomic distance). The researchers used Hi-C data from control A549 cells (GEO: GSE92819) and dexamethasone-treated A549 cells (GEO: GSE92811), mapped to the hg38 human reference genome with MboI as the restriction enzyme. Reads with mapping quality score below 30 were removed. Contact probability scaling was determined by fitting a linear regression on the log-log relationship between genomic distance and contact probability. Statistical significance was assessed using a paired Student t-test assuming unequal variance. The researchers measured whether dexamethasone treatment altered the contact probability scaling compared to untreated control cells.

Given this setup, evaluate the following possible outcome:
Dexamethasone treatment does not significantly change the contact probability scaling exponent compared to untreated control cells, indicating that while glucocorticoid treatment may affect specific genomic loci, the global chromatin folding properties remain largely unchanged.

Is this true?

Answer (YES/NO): NO